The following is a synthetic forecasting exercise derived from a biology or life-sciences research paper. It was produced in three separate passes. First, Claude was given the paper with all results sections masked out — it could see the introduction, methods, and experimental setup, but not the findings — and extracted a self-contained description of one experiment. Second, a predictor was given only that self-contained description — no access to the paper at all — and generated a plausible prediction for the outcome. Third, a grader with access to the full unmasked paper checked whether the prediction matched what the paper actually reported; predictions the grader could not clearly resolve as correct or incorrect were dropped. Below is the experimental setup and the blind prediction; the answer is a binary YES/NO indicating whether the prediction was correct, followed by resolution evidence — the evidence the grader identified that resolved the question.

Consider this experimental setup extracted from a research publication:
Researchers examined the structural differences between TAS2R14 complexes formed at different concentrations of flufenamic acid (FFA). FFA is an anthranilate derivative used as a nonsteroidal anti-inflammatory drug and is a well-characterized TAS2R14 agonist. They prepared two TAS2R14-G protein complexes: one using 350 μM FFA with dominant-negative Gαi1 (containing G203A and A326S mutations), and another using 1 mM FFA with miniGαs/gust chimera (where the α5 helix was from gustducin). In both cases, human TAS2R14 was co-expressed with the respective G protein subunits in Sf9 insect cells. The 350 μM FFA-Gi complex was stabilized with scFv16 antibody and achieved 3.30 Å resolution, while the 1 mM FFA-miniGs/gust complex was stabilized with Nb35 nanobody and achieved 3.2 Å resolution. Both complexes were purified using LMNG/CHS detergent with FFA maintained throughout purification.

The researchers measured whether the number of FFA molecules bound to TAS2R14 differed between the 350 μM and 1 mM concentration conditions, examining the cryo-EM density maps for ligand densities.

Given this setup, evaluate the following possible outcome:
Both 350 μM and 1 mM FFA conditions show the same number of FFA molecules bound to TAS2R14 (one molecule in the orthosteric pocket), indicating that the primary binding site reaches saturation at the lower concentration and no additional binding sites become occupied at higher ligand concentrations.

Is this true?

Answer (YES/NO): NO